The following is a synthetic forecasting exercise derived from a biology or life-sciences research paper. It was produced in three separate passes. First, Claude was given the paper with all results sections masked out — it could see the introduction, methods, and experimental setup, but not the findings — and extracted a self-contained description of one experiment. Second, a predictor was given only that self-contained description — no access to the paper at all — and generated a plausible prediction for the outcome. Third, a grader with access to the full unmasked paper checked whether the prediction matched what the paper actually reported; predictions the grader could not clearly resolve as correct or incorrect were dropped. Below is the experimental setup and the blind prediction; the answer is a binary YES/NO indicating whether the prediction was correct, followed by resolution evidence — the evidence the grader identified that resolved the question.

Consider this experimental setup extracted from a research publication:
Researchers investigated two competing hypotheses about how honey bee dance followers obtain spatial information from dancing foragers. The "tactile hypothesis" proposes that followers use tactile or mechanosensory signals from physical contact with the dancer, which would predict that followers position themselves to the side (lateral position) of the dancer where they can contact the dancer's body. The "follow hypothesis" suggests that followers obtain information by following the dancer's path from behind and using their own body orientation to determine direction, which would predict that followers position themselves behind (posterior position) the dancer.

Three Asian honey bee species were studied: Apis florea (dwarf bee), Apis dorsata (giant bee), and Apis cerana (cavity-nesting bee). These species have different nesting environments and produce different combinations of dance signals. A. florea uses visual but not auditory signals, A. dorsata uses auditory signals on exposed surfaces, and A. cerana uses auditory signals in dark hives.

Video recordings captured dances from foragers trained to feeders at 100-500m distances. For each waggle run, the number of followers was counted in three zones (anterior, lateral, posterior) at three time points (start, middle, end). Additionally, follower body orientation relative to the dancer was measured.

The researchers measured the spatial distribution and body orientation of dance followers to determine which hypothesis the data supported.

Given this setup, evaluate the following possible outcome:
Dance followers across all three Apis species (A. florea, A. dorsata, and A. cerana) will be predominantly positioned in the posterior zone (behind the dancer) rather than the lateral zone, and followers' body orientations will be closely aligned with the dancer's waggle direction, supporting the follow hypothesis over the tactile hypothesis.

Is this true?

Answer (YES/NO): NO